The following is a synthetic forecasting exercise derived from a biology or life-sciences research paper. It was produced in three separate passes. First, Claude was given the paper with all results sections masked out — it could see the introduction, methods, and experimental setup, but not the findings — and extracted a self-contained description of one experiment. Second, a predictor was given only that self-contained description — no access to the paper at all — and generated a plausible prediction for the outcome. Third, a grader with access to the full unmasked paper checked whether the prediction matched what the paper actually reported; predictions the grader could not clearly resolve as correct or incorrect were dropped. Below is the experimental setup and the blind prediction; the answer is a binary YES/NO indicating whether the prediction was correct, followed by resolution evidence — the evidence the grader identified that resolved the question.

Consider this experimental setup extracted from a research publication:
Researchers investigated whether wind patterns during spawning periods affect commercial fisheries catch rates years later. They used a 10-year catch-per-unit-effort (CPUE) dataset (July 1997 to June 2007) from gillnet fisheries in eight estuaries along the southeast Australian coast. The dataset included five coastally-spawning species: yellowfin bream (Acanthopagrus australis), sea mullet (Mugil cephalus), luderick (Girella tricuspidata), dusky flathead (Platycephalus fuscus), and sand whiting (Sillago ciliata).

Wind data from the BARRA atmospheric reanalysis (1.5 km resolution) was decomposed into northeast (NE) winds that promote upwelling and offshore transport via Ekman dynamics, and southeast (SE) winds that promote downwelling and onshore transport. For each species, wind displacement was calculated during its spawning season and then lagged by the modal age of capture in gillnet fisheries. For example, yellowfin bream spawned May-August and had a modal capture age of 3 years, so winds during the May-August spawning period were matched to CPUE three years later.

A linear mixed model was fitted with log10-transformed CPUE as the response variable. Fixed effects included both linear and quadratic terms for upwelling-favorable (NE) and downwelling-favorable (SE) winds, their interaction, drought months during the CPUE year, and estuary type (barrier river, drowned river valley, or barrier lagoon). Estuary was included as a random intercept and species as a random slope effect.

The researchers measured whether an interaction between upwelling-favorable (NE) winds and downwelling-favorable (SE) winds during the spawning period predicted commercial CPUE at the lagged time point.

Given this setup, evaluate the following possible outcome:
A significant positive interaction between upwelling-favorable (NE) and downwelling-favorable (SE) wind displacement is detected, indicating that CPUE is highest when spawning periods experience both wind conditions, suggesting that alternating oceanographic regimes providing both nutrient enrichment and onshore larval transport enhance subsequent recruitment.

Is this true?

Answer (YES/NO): NO